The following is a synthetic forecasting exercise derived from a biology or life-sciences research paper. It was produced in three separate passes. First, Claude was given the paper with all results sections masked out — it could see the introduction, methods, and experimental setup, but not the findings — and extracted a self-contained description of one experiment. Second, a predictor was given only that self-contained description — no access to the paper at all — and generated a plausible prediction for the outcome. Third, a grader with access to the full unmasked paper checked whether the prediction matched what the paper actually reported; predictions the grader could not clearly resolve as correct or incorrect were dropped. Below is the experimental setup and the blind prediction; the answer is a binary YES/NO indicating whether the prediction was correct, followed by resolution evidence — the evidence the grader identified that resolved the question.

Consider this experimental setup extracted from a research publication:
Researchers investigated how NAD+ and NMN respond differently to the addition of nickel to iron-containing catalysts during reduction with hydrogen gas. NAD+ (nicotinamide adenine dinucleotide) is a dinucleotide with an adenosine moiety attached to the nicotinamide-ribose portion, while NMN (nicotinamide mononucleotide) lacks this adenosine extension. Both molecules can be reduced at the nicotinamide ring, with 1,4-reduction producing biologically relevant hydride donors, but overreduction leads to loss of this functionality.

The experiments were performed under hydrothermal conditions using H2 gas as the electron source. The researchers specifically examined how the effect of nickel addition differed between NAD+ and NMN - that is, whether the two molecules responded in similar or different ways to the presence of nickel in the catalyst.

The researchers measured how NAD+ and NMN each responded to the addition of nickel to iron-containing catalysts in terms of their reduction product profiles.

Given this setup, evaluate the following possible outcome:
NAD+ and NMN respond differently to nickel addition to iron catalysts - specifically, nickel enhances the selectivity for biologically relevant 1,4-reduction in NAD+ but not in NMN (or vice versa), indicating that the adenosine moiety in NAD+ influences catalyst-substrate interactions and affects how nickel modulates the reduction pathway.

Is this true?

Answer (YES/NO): YES